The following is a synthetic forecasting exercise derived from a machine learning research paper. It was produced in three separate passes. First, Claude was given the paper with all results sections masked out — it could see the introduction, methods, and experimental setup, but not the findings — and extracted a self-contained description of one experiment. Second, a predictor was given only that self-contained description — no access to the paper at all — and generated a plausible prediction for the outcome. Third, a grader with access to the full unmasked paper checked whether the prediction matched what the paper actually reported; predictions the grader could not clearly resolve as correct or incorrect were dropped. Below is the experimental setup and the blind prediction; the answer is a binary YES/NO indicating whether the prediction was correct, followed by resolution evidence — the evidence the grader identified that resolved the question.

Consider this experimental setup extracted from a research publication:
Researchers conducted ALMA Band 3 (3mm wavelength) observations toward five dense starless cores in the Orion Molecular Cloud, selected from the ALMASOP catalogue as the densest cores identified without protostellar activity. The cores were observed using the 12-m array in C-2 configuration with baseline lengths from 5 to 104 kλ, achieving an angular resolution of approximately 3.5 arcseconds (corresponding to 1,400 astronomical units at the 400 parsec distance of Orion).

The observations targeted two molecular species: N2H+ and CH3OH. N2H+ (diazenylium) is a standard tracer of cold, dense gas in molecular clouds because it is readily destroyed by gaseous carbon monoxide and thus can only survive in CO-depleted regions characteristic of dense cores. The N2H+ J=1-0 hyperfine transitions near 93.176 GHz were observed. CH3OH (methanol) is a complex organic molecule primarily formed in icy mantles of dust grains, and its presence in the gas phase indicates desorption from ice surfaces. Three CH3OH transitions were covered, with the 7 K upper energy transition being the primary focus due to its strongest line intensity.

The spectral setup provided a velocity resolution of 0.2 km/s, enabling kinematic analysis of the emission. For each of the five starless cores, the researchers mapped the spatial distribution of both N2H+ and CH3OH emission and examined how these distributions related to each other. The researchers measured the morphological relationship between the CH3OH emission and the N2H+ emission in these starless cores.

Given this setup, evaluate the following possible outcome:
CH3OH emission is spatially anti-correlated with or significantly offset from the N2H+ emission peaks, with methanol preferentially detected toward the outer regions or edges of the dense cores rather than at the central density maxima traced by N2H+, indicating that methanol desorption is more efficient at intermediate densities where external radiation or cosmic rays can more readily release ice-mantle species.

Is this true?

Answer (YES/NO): NO